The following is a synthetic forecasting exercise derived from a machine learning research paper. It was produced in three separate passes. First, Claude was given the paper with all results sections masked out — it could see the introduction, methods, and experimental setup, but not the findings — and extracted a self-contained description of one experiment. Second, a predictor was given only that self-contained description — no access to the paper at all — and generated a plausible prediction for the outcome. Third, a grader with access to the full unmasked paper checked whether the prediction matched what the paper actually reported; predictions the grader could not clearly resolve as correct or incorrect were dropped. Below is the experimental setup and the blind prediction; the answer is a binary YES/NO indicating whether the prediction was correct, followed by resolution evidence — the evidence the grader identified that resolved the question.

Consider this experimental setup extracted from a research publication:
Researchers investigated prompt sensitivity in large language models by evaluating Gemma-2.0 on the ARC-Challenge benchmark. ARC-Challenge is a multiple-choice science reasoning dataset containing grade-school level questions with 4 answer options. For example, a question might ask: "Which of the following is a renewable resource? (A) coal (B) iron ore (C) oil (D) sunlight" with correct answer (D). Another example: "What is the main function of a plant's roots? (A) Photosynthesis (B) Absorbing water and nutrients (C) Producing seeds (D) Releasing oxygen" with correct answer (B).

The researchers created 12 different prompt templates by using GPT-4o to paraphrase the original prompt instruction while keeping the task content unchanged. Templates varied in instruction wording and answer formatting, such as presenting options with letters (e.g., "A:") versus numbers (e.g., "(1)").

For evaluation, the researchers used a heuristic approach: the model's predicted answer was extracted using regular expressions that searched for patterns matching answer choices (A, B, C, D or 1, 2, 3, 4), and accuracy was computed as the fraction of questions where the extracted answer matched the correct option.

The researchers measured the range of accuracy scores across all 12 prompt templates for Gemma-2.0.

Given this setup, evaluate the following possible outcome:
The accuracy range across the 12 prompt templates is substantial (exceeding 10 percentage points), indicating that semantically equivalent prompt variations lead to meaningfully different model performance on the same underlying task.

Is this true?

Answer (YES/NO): NO